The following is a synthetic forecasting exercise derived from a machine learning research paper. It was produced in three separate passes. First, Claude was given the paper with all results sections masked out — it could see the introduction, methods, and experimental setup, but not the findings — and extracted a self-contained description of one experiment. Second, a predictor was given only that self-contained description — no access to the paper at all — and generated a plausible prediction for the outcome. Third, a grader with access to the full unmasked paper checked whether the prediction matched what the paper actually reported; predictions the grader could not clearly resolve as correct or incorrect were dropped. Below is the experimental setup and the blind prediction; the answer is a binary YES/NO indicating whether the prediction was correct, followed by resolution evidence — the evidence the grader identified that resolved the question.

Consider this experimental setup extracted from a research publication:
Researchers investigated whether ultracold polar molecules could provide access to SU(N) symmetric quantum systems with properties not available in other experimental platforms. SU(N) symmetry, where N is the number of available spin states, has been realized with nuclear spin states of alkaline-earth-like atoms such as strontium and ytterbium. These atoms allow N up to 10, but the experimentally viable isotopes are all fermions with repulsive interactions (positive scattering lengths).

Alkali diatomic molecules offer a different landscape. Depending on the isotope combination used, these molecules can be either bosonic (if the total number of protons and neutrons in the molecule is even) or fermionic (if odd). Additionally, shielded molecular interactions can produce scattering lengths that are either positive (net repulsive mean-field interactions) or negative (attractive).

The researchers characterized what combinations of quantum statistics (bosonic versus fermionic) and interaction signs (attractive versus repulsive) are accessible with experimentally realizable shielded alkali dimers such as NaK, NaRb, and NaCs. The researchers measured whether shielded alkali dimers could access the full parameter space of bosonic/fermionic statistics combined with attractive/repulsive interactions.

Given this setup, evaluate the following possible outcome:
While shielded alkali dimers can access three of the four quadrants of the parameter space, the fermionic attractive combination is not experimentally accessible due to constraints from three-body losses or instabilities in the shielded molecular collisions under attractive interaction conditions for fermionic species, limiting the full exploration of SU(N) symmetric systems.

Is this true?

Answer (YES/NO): NO